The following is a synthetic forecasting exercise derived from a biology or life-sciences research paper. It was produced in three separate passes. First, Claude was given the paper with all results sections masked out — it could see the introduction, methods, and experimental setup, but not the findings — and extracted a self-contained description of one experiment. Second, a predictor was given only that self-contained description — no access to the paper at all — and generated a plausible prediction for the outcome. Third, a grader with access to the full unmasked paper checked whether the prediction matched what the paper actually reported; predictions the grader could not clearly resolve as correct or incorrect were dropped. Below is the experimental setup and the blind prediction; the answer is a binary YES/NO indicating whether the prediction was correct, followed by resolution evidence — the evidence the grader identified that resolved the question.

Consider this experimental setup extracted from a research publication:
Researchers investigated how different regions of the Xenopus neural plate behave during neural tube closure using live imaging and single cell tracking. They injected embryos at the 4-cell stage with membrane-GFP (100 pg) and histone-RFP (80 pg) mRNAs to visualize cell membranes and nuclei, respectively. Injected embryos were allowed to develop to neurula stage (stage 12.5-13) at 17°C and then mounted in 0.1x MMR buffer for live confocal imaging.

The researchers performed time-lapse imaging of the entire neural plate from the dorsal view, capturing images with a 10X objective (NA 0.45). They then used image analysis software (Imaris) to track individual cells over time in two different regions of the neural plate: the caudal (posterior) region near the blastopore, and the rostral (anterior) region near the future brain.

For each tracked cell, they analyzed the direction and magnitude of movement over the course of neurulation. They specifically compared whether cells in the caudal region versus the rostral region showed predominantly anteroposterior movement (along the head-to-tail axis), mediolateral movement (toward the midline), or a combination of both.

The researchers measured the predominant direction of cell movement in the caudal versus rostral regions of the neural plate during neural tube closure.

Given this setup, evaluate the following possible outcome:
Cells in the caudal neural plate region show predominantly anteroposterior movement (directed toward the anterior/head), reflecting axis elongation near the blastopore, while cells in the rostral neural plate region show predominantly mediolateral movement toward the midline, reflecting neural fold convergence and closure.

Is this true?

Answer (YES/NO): NO